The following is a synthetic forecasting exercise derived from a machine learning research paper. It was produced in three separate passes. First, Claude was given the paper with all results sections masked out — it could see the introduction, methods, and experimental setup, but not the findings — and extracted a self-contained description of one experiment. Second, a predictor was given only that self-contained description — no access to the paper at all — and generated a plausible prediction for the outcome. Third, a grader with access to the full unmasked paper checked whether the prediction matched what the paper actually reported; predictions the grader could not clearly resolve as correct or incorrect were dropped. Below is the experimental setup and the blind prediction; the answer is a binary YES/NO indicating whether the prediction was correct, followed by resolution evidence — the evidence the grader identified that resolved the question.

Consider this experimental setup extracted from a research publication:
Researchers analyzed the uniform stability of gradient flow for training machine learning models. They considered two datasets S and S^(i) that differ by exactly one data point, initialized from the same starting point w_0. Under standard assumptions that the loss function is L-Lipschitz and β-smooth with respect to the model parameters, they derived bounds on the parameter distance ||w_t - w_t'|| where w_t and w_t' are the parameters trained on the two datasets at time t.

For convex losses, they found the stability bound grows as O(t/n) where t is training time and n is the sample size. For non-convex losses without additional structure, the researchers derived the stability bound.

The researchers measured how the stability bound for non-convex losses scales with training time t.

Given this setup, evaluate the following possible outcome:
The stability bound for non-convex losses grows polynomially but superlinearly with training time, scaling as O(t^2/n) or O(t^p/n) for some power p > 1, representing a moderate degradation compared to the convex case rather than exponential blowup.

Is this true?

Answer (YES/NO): NO